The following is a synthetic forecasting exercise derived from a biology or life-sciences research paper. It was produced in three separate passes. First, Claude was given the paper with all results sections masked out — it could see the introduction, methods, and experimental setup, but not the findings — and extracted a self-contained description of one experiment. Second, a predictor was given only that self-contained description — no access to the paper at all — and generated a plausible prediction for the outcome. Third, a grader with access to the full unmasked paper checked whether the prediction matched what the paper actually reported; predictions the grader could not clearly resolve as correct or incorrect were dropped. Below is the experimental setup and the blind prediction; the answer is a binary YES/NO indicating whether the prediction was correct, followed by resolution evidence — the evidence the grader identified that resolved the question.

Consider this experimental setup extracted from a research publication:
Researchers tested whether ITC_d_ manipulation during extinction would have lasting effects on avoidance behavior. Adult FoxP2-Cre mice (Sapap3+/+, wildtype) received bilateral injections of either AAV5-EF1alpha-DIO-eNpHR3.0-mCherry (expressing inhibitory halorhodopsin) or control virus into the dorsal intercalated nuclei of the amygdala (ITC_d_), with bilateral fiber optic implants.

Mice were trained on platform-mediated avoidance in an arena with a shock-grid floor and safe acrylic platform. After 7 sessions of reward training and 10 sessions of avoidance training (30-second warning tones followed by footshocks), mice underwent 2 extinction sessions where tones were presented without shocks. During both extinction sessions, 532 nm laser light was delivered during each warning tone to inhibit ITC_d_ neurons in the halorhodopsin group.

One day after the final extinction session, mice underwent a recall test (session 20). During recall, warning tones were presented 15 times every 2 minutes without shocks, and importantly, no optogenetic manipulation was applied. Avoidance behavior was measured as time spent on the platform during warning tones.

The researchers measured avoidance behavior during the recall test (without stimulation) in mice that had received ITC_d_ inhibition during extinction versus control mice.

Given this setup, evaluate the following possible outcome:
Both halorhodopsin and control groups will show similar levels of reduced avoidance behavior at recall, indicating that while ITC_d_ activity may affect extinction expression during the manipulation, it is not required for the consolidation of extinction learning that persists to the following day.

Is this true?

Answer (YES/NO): NO